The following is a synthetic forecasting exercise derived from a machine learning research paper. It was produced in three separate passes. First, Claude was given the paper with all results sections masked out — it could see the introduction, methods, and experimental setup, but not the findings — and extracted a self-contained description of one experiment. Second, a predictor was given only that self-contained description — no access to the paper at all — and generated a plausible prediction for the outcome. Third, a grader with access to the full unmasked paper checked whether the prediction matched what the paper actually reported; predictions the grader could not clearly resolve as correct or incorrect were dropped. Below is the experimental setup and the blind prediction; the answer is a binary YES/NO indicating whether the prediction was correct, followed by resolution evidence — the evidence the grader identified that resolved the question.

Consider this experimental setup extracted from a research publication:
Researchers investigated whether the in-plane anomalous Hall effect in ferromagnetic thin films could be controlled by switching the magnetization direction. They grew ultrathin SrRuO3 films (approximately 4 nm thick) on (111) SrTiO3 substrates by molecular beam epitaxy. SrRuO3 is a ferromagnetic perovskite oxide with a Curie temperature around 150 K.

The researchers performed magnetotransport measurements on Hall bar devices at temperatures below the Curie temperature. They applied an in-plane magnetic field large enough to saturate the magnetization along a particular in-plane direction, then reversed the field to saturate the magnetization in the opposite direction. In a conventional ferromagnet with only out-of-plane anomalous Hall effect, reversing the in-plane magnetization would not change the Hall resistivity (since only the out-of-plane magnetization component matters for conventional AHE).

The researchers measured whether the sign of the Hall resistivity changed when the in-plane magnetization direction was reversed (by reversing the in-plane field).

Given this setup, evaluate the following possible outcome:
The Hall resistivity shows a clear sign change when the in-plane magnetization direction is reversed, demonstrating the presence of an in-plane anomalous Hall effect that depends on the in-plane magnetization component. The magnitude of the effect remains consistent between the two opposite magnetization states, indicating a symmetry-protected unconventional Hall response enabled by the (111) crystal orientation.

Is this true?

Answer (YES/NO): YES